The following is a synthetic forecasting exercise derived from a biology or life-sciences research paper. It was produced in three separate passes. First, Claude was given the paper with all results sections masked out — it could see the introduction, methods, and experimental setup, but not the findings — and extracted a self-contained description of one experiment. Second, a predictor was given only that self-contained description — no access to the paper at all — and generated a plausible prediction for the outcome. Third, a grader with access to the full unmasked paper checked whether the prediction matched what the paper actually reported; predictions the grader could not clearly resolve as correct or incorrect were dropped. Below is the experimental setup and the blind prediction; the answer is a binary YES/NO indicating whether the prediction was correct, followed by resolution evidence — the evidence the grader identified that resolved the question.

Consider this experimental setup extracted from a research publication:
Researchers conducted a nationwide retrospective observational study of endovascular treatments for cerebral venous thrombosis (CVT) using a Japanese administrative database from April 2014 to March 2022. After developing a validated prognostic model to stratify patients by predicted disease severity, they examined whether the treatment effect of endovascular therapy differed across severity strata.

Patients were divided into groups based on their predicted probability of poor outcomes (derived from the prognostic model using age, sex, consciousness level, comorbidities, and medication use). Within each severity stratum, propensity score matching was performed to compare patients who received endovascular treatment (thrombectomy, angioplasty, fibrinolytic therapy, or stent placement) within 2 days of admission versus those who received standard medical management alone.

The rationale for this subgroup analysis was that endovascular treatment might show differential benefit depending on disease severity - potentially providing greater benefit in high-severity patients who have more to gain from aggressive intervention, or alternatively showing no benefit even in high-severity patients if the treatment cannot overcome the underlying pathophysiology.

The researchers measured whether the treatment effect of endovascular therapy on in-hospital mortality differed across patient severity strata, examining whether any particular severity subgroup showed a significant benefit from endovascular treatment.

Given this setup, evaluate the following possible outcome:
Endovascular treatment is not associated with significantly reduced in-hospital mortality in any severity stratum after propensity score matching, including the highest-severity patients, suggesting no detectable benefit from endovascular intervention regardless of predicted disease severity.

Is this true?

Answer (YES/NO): YES